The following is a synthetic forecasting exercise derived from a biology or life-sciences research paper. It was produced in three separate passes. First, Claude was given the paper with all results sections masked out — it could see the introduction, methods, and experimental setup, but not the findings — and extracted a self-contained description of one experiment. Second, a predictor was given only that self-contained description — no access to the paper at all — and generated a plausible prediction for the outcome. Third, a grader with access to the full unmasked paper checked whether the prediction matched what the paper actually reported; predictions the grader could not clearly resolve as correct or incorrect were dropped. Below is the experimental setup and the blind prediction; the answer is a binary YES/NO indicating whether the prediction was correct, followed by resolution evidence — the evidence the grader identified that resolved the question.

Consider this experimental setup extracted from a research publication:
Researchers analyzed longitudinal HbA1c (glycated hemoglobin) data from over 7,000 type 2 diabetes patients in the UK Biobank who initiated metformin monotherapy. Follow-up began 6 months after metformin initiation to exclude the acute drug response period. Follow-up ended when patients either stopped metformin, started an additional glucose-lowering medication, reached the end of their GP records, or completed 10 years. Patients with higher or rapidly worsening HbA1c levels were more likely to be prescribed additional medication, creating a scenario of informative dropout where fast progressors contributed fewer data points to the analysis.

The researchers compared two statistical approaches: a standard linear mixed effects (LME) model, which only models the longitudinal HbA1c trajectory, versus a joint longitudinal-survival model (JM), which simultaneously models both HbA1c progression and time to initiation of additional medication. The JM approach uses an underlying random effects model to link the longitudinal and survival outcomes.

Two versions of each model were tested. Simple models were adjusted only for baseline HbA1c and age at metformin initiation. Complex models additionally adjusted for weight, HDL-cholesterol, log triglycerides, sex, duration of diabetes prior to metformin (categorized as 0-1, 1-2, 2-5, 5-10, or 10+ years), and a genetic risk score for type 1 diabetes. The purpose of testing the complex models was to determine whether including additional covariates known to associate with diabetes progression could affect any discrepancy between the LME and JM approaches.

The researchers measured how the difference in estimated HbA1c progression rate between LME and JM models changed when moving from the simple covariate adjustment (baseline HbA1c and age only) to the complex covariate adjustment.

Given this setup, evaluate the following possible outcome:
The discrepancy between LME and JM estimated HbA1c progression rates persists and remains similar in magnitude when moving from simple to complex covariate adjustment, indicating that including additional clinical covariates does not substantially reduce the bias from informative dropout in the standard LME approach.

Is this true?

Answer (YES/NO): NO